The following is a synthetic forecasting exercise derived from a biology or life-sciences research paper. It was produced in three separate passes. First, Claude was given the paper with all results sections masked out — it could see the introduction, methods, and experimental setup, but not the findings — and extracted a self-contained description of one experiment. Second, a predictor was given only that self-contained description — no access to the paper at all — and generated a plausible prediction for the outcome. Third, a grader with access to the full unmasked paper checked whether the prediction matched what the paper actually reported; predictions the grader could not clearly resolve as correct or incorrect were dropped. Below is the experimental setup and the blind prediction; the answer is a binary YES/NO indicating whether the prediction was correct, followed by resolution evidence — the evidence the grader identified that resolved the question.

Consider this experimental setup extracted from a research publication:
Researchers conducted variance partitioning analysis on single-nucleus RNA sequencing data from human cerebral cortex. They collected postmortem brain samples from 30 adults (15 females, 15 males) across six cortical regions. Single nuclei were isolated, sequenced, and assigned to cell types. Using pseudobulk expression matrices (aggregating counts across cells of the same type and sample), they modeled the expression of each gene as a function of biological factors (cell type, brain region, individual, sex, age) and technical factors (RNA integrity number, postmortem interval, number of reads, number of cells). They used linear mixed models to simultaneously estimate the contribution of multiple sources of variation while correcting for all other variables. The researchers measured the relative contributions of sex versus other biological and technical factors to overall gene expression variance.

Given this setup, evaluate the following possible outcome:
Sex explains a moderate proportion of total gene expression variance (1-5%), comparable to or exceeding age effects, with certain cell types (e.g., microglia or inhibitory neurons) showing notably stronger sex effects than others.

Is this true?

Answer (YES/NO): NO